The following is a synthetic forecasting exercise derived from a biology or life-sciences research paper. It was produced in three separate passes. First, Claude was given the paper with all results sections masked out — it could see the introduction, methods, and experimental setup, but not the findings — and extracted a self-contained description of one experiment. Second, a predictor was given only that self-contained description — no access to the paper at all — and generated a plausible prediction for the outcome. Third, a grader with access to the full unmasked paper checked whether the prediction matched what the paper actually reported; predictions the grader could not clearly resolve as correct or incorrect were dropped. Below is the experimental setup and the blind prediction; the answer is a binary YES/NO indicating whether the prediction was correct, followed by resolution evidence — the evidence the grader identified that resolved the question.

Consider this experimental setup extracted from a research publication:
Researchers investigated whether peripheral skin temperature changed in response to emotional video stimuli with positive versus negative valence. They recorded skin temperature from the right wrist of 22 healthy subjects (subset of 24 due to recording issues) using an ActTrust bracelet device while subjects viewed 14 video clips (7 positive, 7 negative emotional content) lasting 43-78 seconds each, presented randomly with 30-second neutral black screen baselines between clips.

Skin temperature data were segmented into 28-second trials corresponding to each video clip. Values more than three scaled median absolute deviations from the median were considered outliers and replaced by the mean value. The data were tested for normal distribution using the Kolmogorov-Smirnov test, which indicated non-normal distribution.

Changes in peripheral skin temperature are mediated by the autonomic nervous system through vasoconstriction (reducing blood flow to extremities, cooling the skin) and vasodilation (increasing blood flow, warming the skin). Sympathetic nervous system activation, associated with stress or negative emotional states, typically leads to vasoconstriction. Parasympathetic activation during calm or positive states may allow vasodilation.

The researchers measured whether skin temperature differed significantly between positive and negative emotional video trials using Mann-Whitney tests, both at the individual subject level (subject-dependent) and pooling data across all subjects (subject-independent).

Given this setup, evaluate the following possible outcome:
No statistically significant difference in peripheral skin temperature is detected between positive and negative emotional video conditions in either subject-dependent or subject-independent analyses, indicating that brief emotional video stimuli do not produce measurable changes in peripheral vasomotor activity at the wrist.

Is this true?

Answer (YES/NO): NO